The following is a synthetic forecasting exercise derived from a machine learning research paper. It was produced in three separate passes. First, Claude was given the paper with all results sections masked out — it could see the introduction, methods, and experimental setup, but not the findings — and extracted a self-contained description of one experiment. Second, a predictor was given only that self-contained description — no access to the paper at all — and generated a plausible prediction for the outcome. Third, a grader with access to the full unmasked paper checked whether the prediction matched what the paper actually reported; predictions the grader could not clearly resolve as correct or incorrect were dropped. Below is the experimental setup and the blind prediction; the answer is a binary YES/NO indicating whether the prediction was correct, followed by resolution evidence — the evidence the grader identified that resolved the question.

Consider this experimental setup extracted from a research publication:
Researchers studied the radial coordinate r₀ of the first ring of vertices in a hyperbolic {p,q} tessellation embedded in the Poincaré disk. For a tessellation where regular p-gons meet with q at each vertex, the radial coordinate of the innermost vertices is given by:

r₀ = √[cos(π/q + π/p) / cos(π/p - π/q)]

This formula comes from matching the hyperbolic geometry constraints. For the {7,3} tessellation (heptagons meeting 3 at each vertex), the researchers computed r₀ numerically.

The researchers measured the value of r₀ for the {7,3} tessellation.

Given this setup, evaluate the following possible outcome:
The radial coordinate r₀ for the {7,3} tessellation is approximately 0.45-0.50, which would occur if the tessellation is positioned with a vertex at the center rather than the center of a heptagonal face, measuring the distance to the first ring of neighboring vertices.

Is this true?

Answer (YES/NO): NO